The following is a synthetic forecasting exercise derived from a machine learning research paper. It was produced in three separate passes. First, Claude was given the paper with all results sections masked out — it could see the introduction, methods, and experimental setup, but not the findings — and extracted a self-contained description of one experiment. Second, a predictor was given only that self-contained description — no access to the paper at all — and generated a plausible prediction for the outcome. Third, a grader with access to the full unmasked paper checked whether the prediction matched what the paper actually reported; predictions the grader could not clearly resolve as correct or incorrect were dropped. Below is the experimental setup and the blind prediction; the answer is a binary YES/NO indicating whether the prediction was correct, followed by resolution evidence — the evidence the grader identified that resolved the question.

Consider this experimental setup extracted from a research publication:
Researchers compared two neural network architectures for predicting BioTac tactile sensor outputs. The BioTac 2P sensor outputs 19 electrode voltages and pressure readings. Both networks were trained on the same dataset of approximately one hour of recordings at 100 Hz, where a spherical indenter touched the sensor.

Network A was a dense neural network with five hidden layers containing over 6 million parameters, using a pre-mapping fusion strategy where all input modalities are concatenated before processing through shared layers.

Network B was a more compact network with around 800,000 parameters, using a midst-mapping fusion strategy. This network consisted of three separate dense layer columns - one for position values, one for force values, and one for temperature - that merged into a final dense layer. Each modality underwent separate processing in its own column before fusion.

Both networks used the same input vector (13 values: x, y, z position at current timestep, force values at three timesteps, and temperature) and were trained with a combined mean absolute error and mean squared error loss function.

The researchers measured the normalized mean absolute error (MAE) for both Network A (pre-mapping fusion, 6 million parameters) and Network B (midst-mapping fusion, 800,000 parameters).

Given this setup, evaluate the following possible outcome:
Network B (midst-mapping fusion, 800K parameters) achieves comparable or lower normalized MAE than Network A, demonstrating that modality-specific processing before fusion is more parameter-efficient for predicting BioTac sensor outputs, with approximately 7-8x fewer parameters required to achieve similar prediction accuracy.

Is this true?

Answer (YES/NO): NO